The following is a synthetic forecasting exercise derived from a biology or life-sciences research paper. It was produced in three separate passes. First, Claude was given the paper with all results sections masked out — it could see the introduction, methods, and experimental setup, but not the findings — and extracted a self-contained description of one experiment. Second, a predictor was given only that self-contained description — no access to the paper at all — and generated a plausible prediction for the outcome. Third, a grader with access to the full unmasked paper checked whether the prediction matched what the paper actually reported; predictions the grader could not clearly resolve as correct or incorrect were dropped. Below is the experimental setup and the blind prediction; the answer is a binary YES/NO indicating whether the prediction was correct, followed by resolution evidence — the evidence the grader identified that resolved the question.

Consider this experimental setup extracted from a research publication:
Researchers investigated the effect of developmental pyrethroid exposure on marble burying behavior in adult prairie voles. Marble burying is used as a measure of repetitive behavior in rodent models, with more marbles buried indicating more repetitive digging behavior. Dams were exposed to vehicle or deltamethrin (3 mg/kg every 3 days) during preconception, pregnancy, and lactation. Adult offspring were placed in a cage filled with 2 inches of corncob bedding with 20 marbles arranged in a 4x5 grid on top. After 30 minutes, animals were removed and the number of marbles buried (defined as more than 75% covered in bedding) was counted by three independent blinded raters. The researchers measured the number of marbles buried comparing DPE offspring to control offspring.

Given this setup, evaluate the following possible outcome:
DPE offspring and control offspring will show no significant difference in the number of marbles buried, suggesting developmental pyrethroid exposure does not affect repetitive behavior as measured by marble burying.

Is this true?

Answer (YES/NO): NO